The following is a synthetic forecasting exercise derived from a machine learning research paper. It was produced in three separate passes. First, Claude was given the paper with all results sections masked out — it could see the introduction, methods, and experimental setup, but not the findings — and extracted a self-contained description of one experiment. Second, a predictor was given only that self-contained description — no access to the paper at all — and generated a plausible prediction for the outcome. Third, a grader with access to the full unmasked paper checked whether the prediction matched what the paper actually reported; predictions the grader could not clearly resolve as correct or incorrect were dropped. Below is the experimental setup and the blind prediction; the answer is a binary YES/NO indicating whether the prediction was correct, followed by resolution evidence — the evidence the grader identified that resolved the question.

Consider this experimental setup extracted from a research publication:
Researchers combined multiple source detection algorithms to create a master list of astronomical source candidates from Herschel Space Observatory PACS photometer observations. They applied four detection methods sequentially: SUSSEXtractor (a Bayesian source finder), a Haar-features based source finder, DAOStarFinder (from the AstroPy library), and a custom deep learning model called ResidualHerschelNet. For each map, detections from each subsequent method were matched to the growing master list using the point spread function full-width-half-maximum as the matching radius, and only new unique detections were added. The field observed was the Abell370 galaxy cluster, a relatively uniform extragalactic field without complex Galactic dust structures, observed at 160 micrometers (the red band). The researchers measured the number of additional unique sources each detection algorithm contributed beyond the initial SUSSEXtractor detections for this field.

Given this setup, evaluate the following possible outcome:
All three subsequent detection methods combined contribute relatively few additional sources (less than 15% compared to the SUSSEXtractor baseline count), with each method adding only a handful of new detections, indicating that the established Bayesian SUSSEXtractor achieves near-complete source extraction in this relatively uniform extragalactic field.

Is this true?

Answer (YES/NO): NO